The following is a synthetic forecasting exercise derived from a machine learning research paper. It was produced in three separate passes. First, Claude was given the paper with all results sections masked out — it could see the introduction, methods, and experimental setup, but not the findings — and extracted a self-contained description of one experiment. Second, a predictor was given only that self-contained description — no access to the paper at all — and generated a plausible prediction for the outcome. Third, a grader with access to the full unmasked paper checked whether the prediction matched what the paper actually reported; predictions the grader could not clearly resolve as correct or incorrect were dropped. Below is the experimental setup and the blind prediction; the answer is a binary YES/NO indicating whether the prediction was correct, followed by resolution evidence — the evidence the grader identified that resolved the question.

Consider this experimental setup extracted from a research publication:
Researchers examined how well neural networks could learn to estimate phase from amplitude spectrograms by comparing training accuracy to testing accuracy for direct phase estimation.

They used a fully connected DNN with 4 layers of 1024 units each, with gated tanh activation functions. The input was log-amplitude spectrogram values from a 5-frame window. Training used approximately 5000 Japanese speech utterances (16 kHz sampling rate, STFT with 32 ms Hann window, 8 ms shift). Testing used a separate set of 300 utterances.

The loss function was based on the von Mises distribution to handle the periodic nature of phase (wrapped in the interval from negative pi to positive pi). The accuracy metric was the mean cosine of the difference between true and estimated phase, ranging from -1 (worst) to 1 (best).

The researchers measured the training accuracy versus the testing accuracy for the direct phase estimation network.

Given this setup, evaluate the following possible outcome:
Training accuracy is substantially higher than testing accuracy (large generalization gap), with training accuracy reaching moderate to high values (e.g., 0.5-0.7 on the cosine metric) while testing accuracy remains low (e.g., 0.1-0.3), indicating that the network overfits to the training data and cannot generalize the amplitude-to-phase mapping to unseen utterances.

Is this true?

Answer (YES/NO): NO